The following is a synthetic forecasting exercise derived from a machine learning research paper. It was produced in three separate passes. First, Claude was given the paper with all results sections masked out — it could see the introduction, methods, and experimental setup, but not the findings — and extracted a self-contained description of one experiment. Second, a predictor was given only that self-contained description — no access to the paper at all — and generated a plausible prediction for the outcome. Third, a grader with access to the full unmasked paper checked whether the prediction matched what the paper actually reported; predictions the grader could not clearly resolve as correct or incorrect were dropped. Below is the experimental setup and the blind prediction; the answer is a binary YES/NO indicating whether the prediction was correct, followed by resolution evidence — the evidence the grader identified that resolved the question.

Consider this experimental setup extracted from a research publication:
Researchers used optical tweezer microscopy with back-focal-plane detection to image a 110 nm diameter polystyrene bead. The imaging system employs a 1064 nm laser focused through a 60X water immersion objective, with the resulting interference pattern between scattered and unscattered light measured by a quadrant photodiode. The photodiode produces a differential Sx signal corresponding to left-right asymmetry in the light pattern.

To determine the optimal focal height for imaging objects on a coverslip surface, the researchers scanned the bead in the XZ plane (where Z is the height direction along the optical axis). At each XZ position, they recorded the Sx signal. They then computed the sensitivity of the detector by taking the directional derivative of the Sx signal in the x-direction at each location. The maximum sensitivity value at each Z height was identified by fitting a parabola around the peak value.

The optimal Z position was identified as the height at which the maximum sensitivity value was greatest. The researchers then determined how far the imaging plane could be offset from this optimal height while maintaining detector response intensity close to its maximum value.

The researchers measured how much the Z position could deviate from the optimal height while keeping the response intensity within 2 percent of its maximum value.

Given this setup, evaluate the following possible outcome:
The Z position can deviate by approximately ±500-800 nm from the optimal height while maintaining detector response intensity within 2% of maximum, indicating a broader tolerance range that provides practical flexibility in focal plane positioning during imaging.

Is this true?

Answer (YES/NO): NO